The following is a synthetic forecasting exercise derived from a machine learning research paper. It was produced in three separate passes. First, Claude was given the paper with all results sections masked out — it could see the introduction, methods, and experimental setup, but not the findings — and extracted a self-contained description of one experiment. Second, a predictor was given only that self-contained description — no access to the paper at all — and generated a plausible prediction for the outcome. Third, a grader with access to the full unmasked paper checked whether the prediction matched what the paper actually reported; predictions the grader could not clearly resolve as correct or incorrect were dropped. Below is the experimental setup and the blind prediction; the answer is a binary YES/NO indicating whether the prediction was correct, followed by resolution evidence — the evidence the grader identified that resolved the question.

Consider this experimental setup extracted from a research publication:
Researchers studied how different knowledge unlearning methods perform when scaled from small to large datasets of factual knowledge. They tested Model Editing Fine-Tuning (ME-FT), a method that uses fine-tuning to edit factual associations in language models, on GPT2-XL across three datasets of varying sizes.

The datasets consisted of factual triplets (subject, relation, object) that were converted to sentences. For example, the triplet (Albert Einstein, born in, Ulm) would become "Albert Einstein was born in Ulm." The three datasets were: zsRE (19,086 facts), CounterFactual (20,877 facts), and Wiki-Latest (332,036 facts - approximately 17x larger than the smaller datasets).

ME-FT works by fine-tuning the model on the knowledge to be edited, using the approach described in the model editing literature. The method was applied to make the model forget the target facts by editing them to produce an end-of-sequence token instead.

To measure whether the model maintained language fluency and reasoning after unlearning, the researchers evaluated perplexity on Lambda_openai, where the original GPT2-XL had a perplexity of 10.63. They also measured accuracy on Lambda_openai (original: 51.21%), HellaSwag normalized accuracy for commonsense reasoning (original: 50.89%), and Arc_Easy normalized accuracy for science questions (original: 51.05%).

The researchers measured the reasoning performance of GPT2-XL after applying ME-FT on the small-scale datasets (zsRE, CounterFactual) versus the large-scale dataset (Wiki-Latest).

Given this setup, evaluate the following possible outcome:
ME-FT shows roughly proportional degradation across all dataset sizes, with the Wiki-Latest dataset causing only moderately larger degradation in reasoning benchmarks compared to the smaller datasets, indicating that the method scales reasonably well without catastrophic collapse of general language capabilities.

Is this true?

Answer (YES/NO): NO